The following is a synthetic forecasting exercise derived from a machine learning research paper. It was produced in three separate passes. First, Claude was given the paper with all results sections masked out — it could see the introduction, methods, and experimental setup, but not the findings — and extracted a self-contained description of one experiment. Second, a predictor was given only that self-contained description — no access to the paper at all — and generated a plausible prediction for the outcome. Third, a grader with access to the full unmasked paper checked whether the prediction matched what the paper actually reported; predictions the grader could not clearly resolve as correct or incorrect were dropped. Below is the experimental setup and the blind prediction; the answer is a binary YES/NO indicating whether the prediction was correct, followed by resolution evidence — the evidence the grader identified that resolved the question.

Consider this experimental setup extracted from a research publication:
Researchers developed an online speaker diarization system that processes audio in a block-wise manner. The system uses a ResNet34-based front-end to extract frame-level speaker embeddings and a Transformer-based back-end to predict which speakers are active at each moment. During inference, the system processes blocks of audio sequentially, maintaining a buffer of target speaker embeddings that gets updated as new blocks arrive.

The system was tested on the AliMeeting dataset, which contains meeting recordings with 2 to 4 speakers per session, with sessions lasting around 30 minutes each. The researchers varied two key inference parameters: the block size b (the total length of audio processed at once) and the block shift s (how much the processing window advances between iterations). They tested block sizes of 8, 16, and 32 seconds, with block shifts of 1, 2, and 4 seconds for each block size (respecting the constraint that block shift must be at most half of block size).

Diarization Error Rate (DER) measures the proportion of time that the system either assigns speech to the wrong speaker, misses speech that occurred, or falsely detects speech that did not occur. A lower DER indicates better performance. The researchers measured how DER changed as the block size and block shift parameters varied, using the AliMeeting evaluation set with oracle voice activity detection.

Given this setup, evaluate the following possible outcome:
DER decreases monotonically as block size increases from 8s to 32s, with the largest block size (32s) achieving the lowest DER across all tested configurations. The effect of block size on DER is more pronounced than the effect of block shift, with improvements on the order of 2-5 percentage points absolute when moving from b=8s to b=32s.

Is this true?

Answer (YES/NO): NO